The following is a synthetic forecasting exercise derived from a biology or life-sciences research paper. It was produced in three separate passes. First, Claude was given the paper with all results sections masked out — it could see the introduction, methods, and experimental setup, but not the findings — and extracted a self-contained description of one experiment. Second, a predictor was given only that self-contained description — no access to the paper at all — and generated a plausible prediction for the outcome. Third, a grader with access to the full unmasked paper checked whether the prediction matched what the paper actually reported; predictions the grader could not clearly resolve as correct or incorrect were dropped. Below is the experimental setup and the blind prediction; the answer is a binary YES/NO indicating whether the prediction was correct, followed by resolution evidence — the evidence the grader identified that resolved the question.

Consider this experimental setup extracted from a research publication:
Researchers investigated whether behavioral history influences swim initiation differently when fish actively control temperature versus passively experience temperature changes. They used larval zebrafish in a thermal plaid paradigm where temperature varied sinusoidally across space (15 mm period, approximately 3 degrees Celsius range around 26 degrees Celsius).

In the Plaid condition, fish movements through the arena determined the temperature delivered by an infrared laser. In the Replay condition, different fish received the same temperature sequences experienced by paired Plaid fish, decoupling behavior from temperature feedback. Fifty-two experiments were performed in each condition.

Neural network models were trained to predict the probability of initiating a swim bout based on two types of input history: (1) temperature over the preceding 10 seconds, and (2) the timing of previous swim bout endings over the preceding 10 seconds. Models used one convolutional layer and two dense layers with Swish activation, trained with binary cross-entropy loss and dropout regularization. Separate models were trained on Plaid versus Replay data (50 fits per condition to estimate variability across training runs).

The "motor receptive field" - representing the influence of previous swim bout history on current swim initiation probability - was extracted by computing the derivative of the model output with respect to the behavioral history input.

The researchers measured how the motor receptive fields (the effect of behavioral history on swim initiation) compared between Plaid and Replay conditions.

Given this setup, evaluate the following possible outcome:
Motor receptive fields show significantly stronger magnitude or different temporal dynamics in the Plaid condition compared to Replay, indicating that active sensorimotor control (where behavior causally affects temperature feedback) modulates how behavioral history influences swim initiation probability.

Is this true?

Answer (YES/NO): YES